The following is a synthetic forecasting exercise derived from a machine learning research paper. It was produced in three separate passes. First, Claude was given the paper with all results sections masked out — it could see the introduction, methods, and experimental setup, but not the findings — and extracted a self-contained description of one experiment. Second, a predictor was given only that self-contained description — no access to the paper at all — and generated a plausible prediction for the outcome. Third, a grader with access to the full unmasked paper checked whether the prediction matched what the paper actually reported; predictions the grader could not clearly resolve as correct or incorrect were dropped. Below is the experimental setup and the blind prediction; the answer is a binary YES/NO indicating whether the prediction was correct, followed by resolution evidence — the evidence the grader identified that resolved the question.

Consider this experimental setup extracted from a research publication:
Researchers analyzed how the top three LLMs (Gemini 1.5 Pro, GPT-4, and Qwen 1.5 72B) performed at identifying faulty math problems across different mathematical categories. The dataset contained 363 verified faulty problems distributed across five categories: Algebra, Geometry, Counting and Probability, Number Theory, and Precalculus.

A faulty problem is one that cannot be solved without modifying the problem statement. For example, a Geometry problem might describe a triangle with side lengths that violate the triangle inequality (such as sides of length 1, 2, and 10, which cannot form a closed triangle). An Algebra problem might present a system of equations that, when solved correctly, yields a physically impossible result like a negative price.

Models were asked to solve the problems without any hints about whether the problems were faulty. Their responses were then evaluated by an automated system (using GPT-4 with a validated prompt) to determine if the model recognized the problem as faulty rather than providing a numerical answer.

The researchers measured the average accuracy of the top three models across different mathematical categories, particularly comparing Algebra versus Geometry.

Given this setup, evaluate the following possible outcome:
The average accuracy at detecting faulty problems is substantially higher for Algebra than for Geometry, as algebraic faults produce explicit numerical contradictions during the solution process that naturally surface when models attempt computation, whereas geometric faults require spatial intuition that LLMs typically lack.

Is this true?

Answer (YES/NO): YES